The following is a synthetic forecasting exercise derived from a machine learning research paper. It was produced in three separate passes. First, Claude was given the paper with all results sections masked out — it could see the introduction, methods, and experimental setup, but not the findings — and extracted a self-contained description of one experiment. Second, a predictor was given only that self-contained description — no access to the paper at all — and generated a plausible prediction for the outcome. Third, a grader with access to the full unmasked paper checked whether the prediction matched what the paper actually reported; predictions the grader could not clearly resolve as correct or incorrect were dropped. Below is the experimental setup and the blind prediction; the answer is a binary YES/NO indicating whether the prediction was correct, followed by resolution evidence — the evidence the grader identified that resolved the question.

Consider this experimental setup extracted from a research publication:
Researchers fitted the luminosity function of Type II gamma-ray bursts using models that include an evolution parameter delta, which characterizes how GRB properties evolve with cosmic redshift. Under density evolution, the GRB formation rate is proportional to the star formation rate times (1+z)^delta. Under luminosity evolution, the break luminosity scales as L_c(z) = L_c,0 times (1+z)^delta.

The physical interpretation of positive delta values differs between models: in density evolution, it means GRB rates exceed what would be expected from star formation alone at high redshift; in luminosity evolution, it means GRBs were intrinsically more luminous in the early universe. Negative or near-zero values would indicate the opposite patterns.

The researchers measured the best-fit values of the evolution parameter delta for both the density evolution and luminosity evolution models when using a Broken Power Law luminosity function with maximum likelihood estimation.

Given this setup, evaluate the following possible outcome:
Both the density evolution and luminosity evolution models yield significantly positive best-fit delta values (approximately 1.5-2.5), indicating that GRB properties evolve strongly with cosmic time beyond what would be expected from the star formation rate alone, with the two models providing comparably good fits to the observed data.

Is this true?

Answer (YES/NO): NO